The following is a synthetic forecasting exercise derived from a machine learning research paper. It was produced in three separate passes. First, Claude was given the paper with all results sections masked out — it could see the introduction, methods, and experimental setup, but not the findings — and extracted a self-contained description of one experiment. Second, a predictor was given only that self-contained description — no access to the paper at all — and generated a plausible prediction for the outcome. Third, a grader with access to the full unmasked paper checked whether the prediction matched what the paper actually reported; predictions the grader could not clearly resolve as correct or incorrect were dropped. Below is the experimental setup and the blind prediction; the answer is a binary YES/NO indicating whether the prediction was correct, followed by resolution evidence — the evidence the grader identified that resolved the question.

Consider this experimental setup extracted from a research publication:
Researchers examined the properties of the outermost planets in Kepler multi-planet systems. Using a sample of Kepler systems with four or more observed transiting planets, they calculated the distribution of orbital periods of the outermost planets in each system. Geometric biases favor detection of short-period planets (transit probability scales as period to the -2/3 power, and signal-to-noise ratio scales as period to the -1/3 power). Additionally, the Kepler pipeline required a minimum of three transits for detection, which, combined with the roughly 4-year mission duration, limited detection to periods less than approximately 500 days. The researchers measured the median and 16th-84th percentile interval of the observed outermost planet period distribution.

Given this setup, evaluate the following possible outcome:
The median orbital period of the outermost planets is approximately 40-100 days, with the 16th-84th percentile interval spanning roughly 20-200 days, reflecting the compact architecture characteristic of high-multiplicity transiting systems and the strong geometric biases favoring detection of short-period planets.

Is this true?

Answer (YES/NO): NO